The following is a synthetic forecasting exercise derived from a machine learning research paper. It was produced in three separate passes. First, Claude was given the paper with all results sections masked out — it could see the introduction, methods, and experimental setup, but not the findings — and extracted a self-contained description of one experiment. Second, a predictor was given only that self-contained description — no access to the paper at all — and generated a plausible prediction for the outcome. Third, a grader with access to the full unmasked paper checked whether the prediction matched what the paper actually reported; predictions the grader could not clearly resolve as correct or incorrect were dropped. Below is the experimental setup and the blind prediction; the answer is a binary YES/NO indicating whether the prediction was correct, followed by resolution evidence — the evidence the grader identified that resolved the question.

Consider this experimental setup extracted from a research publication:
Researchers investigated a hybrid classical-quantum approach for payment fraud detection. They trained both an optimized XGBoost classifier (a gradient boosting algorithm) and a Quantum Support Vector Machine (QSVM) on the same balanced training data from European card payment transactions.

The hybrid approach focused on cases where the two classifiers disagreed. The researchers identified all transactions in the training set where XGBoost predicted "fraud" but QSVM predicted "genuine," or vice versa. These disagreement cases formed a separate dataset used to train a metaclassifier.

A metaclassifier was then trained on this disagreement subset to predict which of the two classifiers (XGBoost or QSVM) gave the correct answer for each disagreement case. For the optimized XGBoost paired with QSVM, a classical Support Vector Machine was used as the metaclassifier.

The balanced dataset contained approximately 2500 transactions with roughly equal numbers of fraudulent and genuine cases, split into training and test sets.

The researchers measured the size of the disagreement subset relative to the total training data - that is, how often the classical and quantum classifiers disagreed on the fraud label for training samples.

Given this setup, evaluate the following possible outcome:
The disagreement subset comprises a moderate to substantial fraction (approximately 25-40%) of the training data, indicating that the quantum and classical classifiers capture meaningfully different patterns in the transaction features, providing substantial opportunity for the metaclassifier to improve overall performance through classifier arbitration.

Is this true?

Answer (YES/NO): NO